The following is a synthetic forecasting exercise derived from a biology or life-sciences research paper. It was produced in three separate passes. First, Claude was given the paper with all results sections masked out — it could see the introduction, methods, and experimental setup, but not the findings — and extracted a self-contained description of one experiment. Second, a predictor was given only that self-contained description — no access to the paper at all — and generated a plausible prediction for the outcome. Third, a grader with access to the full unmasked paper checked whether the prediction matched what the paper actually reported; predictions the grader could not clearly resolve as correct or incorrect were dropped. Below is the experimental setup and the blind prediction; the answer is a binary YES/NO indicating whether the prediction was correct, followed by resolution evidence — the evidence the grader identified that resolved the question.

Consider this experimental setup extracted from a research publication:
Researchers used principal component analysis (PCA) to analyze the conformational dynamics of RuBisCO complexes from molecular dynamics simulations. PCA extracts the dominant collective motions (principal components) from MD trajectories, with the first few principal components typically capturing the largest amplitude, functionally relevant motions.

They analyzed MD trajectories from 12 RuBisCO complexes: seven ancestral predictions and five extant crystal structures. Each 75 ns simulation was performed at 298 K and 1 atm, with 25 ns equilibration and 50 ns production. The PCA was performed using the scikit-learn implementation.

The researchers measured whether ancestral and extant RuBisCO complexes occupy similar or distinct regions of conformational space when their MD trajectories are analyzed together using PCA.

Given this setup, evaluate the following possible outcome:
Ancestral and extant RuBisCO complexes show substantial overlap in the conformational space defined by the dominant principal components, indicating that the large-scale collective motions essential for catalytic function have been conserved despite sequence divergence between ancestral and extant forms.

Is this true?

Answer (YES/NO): NO